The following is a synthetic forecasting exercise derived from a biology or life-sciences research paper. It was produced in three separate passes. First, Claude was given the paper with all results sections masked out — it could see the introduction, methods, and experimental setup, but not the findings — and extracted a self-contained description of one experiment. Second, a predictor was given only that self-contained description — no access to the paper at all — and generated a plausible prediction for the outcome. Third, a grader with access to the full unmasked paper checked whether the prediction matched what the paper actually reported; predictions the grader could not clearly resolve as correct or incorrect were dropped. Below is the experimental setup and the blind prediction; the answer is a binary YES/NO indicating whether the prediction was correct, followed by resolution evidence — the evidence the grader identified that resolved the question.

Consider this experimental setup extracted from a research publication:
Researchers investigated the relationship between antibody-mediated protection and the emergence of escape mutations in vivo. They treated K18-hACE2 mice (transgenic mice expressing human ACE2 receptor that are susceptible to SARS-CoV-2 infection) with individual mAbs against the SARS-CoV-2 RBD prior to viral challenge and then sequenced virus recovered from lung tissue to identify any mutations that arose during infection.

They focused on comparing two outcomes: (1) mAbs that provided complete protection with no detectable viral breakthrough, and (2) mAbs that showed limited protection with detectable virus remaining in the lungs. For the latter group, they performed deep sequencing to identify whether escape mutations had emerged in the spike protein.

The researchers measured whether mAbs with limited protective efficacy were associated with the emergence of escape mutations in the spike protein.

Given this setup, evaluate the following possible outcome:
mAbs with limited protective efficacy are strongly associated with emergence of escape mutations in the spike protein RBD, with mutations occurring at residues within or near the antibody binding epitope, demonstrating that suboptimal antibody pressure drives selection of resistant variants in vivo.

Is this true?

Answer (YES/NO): YES